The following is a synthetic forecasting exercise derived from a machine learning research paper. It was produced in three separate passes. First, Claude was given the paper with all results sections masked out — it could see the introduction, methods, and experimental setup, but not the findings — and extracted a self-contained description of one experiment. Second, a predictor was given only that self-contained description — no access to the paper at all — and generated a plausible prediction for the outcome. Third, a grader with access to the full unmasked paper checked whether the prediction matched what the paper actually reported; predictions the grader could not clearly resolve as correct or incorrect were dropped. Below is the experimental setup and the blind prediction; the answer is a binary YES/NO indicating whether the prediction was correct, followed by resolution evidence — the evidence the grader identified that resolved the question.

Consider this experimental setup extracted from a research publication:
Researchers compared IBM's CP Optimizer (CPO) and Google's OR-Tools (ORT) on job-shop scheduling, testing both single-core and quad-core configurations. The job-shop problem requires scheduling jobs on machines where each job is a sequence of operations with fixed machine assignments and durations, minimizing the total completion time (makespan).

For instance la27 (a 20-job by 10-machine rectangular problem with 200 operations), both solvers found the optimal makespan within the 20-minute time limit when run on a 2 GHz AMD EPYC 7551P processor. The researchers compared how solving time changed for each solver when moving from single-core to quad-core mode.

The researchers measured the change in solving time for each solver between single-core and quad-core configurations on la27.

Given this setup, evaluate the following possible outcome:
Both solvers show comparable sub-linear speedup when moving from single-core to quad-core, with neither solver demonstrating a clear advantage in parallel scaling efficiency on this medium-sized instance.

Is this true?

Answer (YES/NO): NO